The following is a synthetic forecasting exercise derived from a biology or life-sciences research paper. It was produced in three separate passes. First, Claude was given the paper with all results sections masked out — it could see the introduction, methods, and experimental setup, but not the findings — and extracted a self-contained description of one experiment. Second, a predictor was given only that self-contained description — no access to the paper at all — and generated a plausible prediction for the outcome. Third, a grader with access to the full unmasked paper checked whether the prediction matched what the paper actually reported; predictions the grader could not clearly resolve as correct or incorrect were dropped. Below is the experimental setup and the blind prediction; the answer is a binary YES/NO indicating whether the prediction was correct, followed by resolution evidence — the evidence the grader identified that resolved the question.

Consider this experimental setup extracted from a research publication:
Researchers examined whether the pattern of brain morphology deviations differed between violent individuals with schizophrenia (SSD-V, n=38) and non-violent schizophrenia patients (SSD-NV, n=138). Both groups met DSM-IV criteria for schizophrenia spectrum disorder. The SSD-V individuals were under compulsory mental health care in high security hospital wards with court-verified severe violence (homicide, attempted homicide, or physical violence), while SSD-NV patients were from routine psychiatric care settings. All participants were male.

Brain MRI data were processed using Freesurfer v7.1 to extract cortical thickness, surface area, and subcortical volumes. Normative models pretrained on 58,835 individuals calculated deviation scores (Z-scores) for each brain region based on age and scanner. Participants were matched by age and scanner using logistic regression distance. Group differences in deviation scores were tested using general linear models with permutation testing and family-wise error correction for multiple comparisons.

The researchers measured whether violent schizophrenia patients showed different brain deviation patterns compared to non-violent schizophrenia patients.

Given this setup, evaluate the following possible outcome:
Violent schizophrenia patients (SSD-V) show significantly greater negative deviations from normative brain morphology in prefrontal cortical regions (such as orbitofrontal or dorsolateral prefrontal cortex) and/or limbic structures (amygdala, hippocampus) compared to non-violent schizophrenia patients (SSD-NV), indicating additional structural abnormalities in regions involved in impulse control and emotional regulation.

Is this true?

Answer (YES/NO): NO